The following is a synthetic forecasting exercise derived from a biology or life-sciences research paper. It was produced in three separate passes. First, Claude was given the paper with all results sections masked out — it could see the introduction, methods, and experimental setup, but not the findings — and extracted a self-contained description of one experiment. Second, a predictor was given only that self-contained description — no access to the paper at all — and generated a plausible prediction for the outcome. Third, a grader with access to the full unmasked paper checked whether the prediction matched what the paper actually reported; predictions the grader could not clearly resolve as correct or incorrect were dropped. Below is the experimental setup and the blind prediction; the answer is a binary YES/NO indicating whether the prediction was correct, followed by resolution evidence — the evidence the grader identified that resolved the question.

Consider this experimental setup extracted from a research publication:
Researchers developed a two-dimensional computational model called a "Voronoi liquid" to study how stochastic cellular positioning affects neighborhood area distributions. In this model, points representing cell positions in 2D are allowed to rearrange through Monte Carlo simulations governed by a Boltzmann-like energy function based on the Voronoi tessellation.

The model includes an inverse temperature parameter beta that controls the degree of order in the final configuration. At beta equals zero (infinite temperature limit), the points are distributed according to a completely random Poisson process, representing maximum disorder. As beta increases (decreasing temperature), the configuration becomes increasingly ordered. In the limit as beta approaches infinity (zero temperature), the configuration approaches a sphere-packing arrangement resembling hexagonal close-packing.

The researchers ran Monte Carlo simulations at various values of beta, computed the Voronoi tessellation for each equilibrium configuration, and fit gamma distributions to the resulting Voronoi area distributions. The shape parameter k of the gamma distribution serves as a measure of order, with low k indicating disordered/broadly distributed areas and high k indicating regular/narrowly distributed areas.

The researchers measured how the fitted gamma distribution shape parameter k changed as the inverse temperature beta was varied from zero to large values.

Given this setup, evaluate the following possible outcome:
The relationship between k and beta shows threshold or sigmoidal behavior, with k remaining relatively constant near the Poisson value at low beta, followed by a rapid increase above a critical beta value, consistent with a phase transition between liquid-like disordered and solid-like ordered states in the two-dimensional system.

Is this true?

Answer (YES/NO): YES